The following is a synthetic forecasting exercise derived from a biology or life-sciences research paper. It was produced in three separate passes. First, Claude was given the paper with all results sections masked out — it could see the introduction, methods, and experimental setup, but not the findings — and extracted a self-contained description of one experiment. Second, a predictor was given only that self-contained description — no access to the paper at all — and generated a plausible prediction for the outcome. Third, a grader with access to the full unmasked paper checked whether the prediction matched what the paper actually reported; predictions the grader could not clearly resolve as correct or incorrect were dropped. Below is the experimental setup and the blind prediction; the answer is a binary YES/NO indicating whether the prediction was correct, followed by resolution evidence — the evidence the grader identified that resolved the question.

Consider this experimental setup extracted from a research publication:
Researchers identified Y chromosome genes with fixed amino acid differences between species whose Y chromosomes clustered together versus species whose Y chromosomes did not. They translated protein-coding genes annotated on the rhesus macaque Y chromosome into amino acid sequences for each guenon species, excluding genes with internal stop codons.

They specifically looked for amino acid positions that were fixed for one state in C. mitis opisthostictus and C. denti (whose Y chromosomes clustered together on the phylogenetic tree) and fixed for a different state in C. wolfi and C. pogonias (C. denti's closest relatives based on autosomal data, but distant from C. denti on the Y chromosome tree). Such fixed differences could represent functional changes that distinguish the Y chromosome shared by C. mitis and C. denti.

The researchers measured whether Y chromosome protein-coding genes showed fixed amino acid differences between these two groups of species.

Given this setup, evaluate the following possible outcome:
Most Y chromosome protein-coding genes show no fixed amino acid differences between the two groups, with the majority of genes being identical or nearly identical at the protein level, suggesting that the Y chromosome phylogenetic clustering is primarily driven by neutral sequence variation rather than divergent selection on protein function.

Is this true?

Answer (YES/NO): NO